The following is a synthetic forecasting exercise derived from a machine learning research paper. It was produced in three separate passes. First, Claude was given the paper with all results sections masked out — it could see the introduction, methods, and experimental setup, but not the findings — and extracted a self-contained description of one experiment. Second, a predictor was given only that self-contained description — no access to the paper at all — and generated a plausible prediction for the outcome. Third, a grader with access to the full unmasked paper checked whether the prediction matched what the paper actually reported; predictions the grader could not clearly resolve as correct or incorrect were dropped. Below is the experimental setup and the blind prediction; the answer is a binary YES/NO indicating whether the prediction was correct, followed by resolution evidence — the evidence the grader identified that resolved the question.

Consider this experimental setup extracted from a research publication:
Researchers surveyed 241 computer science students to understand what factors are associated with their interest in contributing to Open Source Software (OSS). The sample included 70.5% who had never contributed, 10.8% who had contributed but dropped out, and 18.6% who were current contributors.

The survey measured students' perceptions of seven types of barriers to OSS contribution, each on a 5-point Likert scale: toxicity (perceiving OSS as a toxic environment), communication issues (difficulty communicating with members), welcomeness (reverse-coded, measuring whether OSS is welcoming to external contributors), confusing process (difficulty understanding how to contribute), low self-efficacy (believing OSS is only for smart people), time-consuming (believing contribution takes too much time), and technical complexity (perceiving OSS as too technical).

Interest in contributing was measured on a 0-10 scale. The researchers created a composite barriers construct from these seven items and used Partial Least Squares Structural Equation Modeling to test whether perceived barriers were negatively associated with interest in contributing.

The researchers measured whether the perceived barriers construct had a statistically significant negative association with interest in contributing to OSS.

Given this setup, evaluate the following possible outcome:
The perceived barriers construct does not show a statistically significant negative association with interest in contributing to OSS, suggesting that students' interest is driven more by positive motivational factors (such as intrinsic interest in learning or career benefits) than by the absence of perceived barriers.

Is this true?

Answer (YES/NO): YES